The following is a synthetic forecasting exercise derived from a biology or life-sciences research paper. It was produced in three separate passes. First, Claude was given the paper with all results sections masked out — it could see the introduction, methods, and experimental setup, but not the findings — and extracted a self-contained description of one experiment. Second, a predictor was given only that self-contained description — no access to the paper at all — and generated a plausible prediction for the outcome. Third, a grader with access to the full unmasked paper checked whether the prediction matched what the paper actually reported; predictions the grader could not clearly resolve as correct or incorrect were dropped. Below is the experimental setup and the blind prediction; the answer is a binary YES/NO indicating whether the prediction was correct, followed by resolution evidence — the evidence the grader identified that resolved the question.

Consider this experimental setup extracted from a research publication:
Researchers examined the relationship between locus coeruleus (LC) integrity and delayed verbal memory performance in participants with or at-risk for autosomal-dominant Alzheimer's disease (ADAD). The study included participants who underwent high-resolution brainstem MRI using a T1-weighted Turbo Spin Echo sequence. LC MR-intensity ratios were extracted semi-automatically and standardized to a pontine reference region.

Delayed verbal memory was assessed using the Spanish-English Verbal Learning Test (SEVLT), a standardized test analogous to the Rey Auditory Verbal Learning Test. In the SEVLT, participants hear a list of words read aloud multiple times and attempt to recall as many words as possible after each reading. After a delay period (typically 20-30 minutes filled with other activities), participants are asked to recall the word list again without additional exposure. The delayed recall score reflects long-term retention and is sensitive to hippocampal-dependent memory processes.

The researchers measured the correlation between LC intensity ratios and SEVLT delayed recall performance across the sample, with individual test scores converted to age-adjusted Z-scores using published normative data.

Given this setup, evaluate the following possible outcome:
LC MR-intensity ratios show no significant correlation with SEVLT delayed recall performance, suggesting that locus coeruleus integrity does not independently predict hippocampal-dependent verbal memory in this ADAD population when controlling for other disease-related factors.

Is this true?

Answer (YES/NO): NO